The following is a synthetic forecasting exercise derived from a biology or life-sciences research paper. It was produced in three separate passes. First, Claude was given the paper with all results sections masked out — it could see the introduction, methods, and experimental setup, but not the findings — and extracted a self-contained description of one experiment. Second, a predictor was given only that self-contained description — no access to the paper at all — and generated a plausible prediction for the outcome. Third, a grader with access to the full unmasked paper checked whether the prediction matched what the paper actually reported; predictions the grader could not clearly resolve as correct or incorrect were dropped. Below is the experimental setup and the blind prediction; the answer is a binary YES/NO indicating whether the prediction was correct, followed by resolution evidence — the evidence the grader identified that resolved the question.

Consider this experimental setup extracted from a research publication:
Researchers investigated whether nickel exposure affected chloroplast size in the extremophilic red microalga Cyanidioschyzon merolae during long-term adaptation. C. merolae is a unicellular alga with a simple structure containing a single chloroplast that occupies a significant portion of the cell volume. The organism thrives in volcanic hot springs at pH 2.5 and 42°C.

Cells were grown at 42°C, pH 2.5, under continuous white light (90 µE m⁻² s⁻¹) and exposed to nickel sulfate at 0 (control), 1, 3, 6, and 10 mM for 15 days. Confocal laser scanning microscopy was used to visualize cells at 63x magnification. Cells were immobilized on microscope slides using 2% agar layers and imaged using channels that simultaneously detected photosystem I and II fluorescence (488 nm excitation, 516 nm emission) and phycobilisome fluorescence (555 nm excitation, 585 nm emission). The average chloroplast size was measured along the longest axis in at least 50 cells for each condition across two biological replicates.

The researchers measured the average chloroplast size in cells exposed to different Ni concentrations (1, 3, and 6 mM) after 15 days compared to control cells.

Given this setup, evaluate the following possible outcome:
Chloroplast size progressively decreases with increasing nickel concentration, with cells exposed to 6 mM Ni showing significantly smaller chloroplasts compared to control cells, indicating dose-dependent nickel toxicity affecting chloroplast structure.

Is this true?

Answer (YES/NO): NO